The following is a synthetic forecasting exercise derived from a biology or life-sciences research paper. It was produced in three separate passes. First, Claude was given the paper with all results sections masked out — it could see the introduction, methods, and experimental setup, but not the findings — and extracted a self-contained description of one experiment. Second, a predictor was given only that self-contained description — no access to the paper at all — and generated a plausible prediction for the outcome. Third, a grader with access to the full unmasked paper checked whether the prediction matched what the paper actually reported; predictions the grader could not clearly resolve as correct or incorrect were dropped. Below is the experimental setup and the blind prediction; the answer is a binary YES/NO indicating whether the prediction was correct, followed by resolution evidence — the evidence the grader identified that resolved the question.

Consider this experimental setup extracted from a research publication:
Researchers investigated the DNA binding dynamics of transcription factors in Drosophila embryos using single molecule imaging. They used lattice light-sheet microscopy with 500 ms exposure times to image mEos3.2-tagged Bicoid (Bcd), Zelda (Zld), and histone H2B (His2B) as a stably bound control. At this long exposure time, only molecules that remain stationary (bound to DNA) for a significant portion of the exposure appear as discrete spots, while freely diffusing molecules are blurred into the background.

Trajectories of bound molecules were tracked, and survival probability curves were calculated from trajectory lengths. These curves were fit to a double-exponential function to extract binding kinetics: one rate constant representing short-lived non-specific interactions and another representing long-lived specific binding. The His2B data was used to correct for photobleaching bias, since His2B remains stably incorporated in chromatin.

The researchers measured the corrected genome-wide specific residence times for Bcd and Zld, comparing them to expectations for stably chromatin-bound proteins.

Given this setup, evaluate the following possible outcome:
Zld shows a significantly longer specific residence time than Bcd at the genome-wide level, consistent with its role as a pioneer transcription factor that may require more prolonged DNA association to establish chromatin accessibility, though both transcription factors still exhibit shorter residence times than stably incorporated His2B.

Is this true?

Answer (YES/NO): YES